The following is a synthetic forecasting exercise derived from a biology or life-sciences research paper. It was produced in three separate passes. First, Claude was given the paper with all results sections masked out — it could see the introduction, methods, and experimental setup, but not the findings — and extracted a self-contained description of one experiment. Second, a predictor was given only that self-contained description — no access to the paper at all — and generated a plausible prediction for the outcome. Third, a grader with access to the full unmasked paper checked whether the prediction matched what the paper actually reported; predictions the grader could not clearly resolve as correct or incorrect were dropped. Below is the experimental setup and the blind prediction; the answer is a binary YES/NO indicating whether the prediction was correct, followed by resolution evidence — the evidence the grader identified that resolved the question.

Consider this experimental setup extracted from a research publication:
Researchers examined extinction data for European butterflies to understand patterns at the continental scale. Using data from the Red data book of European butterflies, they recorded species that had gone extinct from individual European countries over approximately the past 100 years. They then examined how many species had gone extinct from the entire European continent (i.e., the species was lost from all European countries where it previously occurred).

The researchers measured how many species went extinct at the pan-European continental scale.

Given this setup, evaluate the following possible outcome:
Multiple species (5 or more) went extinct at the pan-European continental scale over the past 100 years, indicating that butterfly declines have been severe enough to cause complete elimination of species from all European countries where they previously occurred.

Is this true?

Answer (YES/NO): NO